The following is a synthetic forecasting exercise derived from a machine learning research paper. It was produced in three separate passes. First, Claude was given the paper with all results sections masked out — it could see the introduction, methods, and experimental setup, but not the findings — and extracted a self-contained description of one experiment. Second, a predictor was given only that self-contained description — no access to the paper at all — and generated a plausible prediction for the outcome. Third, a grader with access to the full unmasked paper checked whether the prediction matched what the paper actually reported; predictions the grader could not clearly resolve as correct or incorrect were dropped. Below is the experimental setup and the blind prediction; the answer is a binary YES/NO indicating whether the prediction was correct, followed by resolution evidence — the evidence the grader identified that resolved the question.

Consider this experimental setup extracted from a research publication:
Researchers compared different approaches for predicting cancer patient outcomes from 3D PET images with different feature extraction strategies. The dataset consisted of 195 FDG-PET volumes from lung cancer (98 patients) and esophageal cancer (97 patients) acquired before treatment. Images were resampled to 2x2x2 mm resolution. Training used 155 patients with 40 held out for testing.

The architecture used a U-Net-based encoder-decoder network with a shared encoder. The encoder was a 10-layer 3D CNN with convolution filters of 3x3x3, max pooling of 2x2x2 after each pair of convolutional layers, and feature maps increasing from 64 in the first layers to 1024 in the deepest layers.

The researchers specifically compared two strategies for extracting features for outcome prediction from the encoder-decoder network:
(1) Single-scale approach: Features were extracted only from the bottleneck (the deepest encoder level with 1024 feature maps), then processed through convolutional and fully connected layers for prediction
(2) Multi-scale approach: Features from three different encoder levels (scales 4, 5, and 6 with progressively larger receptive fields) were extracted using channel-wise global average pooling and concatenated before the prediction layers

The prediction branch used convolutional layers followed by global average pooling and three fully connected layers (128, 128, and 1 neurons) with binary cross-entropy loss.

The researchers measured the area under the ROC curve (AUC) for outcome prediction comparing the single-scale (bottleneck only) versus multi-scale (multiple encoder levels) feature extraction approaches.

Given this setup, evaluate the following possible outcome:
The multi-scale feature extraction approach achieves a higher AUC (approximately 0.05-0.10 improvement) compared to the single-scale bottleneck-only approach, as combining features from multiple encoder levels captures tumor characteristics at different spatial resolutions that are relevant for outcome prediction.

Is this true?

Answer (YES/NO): YES